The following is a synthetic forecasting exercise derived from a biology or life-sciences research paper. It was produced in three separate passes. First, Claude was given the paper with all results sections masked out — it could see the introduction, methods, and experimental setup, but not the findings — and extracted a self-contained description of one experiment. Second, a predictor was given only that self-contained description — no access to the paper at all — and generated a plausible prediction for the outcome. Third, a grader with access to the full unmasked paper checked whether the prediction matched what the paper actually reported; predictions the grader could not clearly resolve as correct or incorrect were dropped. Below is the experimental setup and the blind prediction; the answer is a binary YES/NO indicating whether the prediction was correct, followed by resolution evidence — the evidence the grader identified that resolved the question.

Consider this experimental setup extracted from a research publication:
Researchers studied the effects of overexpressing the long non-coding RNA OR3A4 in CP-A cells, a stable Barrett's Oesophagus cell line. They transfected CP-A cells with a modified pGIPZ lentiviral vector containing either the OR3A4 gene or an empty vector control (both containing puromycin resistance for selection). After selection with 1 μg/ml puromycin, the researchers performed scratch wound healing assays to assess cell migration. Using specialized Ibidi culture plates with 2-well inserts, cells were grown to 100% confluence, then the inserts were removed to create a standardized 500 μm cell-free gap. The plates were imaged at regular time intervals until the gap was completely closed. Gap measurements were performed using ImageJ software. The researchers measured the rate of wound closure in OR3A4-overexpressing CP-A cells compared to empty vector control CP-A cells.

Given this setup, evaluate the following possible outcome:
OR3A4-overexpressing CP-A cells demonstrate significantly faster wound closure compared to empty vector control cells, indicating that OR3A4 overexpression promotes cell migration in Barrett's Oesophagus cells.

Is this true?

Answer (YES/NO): YES